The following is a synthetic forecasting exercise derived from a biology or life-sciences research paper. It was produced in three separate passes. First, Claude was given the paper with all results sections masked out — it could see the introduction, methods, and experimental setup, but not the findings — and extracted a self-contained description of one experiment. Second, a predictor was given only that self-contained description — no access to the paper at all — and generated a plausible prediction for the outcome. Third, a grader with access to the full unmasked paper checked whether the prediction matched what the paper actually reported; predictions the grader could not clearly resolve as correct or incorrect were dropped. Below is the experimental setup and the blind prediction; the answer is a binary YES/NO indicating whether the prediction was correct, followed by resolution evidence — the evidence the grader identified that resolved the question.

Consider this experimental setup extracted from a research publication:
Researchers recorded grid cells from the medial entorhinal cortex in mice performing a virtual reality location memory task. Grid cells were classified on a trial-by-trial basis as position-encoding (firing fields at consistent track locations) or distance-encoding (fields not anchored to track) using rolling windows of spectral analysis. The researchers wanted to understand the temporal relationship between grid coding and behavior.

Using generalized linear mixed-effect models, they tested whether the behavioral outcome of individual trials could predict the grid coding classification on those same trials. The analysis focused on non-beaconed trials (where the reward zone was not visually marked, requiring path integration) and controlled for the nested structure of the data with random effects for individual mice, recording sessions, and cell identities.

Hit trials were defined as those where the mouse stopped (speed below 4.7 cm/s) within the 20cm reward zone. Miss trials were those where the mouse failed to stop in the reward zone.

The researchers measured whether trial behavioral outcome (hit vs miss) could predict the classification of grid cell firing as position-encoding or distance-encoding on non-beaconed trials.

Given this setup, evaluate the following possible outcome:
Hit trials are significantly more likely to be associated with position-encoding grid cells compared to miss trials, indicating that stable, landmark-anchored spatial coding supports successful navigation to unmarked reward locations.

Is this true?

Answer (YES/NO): YES